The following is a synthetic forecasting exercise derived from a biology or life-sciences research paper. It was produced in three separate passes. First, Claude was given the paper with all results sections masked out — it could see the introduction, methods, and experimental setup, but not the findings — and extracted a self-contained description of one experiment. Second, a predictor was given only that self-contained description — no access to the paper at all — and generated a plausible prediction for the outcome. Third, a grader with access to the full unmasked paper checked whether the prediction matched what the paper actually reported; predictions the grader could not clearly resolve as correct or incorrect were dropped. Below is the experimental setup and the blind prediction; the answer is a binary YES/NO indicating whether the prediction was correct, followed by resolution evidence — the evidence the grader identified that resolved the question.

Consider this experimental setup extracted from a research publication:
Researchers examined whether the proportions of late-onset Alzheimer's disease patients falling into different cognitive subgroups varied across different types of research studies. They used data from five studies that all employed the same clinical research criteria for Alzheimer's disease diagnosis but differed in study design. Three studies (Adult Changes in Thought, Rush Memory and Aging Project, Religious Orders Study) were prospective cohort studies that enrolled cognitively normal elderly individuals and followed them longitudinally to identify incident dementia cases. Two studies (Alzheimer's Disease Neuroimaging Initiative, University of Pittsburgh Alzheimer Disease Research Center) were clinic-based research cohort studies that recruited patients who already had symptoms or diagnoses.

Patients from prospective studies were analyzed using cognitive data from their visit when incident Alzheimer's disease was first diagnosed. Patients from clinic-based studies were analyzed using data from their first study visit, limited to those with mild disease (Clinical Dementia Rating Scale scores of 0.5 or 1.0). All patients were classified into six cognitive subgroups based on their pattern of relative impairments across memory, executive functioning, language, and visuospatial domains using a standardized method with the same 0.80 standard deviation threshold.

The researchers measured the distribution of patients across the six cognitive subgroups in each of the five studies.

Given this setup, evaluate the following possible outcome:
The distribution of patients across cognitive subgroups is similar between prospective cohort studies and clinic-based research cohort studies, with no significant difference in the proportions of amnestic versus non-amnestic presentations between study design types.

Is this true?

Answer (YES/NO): NO